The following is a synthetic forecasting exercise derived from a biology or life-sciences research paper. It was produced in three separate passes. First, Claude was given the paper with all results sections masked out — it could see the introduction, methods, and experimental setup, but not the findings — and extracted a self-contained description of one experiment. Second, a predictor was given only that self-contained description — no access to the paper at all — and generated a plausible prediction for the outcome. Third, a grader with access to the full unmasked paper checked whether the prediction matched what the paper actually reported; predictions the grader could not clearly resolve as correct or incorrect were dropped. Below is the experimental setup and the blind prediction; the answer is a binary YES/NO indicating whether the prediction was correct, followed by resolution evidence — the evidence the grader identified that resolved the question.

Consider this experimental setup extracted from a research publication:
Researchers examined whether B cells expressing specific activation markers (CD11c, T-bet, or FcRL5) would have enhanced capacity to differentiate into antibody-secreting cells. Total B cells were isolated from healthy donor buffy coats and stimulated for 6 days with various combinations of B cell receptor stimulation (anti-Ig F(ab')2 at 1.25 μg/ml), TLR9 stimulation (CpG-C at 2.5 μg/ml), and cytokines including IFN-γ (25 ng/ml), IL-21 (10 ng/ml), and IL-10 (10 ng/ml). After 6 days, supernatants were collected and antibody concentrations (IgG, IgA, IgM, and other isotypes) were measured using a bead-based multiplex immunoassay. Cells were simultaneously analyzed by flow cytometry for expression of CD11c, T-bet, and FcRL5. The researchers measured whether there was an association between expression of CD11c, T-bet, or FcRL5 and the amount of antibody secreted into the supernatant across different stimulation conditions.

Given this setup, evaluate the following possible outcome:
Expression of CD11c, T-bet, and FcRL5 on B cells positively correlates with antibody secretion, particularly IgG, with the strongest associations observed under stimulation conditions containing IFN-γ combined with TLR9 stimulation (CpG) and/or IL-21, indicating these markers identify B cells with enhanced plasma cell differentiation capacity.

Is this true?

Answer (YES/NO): NO